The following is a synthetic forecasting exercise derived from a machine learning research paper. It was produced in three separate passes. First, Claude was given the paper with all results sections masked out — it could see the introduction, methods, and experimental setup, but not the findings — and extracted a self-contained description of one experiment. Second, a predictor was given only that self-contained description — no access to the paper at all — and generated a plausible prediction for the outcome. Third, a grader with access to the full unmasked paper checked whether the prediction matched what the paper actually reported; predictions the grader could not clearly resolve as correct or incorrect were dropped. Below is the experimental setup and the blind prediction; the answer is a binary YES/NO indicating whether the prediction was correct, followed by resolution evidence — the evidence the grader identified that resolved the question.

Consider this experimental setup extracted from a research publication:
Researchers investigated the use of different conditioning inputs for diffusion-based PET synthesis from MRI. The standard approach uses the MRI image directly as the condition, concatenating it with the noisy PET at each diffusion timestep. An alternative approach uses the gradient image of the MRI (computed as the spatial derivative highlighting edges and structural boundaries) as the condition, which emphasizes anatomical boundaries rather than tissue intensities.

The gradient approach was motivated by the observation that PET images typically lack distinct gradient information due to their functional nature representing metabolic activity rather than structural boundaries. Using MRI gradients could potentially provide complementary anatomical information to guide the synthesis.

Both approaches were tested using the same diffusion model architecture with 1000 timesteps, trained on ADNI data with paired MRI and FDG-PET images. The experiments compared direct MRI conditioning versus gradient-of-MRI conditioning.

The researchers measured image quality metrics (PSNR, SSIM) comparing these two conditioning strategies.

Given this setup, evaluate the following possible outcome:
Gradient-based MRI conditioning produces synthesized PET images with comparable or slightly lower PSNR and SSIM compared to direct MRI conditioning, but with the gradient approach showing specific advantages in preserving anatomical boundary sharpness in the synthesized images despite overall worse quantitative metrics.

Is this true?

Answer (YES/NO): NO